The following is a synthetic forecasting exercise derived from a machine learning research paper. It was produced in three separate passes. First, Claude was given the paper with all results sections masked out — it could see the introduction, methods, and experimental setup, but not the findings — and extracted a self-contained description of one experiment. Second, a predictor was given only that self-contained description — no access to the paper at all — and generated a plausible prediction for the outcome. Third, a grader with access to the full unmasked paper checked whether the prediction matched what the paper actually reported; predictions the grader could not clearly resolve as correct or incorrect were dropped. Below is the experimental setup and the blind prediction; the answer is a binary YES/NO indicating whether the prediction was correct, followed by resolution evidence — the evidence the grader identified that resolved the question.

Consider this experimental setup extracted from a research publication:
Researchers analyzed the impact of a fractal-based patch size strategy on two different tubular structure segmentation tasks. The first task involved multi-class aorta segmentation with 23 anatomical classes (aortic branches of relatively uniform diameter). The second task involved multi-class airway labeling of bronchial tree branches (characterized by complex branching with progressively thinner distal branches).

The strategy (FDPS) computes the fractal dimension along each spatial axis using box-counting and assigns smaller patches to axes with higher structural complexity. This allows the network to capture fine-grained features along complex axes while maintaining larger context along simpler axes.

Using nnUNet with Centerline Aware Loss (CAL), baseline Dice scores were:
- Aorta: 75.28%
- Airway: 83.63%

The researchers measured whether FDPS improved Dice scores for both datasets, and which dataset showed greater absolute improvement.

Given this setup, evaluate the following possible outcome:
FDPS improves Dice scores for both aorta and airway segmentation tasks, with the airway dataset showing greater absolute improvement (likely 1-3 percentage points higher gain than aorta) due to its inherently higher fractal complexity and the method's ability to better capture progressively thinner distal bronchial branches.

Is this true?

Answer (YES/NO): NO